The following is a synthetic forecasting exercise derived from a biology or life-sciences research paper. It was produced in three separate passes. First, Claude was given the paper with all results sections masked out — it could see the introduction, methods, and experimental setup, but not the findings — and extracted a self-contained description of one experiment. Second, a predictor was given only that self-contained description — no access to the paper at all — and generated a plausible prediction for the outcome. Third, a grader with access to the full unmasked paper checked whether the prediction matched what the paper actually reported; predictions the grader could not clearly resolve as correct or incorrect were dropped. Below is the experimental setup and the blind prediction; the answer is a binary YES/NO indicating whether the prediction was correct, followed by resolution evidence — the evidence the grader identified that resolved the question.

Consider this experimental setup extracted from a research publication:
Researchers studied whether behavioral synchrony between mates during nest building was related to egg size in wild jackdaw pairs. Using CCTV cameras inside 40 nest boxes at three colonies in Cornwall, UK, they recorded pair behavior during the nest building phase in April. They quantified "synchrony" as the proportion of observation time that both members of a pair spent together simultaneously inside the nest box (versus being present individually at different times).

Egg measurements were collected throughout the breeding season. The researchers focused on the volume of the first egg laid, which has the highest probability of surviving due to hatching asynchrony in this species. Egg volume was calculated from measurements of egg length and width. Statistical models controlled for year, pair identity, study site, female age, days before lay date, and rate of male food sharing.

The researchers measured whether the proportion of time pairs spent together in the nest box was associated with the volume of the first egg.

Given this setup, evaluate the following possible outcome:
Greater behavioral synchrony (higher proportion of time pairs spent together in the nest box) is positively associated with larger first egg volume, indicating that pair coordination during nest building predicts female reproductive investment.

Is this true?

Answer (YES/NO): NO